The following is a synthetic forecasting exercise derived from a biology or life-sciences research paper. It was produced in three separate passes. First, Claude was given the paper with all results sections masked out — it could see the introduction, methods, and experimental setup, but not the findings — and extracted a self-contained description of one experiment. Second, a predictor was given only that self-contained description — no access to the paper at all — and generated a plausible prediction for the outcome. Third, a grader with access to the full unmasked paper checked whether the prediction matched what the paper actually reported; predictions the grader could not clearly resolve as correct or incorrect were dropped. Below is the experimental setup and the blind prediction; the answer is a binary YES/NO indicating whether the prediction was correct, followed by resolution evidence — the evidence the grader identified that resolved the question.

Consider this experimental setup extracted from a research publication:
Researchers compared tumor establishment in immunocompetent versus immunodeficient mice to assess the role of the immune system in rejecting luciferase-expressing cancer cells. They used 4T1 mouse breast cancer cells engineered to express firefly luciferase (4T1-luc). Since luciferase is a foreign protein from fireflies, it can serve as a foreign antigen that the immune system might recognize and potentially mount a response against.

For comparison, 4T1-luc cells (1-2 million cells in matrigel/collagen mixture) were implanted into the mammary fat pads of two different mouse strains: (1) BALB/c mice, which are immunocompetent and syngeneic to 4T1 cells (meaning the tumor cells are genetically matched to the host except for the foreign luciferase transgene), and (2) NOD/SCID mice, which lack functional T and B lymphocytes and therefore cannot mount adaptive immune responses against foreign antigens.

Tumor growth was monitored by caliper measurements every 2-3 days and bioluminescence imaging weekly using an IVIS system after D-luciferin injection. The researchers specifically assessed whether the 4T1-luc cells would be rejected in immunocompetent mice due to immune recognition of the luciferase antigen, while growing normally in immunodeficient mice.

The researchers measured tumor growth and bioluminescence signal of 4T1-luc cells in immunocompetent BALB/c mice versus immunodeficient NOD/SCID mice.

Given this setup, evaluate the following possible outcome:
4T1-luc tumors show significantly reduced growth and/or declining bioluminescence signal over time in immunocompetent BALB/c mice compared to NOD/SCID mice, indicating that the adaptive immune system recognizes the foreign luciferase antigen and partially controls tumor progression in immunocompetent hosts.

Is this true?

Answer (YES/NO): YES